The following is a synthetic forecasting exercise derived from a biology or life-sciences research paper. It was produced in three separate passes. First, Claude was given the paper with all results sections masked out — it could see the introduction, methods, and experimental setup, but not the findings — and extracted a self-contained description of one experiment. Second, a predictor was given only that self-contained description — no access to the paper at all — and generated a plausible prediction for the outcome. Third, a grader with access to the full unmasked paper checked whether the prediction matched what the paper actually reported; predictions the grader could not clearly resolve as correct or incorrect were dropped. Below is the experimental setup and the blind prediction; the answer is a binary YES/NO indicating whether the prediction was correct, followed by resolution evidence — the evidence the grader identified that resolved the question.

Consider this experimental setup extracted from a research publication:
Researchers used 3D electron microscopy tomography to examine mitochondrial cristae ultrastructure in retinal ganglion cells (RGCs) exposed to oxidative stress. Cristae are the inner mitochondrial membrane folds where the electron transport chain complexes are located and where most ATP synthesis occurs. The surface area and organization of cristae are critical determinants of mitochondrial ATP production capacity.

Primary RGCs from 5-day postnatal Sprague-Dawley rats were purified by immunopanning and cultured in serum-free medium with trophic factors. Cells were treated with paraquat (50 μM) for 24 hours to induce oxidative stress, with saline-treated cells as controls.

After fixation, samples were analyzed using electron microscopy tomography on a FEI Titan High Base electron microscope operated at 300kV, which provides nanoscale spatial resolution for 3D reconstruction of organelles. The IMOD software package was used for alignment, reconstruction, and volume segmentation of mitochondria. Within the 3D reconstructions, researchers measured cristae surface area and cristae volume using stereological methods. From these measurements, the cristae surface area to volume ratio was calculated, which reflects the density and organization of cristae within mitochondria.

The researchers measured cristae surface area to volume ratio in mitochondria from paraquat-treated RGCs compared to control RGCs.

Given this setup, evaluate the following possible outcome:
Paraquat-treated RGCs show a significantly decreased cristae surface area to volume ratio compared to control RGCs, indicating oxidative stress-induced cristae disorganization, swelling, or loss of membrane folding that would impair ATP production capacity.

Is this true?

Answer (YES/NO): NO